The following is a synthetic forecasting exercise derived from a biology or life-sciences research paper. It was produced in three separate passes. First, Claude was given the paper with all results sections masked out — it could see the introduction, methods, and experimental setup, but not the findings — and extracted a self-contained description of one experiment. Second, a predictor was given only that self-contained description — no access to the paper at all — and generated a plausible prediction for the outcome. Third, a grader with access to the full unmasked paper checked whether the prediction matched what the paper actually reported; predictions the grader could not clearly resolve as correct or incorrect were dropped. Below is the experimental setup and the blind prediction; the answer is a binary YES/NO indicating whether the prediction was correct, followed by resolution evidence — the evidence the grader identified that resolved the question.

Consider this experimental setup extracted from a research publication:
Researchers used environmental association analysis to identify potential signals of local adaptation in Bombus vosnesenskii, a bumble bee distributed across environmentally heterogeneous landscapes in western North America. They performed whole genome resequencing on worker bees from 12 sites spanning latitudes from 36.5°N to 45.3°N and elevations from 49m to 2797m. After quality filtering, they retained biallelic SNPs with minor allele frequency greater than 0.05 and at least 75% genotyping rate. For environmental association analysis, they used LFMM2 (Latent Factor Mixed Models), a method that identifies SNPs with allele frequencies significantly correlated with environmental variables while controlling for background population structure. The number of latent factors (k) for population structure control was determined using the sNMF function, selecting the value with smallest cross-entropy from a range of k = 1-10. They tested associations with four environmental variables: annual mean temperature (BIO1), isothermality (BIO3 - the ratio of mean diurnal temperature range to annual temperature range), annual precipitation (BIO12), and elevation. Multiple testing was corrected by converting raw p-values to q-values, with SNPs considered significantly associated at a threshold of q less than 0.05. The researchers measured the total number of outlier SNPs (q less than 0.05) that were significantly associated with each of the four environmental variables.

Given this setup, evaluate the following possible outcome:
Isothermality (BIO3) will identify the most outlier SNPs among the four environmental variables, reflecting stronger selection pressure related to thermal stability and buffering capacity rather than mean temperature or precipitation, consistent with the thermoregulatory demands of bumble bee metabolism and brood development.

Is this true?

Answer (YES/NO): NO